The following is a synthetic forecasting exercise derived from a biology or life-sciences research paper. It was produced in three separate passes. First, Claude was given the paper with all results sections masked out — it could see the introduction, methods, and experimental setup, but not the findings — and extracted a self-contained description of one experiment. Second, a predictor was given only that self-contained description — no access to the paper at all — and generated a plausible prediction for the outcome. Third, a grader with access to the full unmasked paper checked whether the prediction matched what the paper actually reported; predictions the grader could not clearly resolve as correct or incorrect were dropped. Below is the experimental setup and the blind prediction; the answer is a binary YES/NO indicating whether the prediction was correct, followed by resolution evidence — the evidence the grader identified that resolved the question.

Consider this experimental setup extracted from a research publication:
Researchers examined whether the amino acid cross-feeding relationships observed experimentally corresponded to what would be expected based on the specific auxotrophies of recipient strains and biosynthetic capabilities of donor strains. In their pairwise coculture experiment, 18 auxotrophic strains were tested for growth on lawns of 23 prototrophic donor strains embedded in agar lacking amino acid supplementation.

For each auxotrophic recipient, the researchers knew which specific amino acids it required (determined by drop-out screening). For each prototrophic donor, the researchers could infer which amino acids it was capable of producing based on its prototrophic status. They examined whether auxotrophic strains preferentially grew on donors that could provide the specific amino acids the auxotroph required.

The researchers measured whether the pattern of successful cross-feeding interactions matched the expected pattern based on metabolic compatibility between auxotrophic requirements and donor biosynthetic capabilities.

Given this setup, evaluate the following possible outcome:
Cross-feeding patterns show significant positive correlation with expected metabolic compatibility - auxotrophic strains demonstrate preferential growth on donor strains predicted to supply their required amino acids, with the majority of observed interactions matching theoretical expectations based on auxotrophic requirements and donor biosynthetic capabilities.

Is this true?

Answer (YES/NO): NO